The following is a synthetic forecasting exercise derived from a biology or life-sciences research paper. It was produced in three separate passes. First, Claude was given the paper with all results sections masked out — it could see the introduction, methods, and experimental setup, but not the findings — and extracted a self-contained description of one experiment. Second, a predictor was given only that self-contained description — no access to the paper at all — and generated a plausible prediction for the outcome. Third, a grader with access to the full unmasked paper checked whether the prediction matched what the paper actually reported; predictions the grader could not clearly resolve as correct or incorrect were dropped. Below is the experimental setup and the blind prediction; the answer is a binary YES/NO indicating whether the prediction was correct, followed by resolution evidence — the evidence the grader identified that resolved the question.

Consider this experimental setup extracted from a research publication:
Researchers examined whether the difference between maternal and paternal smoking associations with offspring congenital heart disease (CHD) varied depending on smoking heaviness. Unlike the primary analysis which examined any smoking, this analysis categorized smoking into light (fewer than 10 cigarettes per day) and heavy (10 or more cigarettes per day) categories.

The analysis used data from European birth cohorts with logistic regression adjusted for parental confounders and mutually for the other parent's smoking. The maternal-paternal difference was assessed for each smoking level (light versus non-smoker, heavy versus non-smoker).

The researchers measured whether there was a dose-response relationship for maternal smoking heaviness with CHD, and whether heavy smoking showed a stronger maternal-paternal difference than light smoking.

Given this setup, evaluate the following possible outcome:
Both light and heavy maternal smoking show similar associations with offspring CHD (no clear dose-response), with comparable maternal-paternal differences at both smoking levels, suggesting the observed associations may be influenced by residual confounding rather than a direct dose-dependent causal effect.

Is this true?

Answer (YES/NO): YES